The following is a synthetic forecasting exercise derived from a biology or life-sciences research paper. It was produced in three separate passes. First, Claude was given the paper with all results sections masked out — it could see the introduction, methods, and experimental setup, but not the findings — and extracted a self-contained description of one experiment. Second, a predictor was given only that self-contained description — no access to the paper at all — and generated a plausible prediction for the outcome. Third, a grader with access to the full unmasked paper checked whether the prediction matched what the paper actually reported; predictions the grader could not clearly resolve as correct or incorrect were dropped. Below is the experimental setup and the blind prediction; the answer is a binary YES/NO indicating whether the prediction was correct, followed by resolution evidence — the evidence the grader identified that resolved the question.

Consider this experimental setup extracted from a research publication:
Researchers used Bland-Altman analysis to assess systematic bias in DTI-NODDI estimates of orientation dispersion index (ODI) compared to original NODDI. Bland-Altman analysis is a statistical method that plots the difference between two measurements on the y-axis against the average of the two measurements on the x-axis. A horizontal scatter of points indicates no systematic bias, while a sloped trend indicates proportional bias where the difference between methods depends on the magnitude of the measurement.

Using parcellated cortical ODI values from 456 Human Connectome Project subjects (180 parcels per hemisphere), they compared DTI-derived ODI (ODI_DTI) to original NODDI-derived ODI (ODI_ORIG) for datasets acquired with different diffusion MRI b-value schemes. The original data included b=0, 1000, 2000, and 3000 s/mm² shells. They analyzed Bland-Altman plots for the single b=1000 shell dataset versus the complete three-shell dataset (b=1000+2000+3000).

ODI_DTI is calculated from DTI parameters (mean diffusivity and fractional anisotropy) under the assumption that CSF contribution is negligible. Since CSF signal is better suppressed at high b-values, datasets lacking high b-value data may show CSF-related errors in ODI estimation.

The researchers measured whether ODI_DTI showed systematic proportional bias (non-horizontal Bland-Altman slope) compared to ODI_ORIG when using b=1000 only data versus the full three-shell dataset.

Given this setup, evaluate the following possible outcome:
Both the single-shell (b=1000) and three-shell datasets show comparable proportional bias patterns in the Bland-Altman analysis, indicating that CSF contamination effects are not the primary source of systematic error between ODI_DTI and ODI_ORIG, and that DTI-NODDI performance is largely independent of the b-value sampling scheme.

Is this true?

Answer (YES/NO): NO